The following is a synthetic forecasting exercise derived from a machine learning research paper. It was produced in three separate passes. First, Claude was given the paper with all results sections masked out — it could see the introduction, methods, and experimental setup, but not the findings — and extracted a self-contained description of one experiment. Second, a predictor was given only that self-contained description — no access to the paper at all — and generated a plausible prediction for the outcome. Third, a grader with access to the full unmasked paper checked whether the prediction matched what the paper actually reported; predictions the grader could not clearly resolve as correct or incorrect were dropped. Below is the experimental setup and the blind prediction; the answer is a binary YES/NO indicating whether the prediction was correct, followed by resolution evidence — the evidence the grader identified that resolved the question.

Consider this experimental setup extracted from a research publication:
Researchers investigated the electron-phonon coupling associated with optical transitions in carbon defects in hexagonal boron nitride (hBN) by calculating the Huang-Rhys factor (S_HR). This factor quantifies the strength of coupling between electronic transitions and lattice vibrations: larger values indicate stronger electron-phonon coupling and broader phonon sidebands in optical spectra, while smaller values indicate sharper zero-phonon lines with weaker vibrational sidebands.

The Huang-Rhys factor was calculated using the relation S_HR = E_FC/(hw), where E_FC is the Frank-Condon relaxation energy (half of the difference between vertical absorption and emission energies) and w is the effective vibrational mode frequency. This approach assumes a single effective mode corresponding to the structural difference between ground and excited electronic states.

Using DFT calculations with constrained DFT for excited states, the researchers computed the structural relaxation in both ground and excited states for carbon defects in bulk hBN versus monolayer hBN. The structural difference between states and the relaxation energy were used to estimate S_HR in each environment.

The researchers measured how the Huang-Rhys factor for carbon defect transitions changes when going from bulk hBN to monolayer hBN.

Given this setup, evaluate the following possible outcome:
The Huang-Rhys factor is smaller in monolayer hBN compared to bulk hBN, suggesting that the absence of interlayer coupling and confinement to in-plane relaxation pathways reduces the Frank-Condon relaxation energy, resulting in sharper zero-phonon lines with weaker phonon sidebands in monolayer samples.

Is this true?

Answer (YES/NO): NO